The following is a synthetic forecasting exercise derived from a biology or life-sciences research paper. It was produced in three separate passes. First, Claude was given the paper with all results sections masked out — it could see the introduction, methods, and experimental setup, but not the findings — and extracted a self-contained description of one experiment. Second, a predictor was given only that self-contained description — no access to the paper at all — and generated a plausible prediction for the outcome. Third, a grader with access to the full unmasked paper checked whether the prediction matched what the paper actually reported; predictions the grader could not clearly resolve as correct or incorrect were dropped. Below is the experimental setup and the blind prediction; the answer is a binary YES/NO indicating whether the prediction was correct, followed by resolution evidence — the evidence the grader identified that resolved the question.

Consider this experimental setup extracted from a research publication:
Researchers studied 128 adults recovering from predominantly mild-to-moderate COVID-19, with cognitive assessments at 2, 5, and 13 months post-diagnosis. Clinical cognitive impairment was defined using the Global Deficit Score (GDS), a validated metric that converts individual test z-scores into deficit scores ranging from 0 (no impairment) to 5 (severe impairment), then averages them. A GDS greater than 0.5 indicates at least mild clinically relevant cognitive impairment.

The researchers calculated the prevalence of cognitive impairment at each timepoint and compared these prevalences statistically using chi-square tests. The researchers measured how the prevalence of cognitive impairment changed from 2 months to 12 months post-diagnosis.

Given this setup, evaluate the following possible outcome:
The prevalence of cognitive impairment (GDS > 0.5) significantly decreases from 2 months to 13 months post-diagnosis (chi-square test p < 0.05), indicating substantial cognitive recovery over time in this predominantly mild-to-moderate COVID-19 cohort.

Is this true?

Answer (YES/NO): NO